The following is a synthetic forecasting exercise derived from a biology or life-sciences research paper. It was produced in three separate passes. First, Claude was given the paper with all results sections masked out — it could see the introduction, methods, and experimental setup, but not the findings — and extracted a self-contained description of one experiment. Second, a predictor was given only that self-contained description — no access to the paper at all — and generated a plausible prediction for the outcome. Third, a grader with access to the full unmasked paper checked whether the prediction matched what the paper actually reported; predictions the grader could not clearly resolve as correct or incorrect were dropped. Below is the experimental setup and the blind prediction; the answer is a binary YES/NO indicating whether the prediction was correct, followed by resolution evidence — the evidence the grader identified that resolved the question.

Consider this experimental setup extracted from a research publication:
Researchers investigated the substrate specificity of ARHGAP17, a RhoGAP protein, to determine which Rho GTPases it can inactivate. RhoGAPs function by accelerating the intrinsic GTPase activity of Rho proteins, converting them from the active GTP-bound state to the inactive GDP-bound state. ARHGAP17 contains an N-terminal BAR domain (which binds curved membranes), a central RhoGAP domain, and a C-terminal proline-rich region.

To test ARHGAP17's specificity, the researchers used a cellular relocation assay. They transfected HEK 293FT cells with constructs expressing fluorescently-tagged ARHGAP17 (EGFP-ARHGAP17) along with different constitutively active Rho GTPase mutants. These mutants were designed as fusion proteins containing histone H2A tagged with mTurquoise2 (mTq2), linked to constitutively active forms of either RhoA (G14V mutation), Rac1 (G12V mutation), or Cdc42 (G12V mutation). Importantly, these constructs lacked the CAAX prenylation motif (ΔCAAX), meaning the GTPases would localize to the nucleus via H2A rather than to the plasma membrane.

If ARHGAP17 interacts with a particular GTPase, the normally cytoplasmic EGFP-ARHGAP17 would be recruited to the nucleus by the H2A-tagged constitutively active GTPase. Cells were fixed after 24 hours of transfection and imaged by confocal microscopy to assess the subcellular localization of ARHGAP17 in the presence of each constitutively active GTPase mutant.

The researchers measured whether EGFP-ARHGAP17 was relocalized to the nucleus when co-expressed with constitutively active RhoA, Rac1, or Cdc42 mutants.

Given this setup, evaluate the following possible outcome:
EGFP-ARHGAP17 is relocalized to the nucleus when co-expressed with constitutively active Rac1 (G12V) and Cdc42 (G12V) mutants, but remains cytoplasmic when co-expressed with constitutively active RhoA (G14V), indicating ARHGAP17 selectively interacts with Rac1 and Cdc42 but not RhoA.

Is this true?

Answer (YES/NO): NO